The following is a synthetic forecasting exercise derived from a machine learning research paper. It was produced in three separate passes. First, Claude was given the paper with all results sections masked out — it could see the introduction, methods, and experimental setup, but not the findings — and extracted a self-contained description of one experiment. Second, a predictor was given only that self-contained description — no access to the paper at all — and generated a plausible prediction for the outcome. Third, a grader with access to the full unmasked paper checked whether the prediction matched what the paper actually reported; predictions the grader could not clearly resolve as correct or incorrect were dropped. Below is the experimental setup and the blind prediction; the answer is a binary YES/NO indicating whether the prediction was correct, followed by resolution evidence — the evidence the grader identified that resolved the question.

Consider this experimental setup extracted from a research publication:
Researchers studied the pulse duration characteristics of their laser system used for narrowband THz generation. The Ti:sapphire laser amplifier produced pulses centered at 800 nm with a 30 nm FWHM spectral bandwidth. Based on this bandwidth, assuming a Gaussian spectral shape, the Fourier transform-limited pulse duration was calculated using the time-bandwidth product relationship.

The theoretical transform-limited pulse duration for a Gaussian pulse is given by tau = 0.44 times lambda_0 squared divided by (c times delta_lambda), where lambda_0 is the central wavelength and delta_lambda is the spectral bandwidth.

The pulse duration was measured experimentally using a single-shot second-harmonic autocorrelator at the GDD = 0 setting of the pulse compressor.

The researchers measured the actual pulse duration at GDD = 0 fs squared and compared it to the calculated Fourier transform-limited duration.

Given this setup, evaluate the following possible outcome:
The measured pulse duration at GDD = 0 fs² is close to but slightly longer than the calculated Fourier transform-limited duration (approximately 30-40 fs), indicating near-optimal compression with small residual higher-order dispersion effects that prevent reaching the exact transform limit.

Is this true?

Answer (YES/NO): NO